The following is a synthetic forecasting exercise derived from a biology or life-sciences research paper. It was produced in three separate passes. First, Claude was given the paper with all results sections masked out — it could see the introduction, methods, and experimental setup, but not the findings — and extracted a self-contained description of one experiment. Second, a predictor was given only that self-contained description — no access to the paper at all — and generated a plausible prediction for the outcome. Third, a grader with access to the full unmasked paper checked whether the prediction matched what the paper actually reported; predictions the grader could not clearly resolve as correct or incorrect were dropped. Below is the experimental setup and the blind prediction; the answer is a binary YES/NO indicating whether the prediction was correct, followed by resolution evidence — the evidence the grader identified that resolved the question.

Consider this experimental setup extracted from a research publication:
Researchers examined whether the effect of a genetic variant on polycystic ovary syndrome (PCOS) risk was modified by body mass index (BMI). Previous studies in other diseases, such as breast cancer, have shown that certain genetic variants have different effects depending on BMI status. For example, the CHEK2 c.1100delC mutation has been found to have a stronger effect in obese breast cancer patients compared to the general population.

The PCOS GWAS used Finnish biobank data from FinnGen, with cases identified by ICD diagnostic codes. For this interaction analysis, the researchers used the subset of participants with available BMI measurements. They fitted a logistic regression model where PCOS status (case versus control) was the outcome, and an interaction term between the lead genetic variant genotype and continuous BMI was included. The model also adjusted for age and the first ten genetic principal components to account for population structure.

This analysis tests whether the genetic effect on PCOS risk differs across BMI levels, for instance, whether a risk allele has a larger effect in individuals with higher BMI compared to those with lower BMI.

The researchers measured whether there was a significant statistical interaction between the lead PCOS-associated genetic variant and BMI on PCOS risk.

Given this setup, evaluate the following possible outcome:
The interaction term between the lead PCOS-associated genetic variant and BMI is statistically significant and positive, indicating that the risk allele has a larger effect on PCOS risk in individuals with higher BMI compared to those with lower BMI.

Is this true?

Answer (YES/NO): NO